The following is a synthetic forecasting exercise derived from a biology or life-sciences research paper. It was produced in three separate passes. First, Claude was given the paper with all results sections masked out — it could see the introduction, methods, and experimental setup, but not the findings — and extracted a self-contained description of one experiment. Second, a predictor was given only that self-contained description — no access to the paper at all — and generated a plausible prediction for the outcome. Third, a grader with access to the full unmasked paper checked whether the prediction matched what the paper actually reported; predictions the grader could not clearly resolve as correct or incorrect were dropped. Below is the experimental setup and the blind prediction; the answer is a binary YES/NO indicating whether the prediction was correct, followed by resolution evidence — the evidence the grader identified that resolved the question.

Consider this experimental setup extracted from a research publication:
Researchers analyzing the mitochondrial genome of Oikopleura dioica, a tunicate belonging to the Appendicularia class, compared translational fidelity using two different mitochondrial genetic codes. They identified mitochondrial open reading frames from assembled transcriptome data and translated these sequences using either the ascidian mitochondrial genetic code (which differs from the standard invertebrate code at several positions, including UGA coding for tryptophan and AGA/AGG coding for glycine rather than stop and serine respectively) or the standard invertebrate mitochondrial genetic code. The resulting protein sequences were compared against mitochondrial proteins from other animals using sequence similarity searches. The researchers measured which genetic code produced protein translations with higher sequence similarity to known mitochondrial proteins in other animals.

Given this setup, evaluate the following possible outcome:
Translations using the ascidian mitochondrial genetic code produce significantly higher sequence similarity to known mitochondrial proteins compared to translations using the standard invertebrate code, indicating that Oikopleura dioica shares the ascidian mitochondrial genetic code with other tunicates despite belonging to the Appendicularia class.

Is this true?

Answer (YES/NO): YES